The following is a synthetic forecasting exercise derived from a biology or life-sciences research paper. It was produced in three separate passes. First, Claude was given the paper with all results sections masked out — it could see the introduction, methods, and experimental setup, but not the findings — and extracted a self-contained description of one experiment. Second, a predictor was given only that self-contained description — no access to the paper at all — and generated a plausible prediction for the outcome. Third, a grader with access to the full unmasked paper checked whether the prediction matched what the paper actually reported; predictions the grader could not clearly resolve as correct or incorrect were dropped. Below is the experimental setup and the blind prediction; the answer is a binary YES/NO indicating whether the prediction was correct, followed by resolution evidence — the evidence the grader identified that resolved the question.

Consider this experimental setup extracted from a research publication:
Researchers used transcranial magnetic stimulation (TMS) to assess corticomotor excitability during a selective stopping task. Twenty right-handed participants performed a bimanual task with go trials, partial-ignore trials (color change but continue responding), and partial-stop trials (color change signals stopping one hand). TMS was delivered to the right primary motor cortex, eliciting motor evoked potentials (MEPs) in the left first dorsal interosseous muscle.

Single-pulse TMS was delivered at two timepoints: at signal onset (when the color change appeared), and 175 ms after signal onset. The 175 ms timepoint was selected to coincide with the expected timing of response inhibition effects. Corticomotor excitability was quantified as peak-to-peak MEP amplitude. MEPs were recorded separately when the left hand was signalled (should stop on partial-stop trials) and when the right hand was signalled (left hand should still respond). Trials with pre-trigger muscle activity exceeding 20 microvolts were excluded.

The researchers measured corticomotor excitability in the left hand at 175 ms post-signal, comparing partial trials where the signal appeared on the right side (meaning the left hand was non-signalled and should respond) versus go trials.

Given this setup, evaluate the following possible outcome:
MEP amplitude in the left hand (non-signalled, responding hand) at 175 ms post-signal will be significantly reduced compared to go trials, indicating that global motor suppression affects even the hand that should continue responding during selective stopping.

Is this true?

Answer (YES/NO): YES